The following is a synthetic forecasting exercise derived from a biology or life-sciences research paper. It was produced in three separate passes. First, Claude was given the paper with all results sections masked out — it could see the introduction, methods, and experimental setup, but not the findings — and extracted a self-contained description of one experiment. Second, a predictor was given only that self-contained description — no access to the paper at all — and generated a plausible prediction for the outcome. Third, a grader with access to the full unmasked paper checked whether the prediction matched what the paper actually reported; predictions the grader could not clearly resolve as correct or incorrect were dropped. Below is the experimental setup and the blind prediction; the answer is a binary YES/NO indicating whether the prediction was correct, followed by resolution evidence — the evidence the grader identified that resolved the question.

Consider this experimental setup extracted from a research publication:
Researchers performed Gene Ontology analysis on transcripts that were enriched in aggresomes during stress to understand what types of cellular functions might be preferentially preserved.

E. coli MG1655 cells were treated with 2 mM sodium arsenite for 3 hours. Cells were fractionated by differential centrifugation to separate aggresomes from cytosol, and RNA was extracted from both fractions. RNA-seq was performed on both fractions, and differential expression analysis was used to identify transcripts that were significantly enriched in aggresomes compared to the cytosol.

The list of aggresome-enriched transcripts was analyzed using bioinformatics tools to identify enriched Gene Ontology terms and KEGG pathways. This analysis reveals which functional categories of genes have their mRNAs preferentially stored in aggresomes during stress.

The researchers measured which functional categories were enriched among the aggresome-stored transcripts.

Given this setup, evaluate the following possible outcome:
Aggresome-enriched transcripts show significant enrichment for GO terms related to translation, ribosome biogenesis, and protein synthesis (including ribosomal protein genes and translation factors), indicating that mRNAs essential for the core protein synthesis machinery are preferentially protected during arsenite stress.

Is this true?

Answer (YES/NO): YES